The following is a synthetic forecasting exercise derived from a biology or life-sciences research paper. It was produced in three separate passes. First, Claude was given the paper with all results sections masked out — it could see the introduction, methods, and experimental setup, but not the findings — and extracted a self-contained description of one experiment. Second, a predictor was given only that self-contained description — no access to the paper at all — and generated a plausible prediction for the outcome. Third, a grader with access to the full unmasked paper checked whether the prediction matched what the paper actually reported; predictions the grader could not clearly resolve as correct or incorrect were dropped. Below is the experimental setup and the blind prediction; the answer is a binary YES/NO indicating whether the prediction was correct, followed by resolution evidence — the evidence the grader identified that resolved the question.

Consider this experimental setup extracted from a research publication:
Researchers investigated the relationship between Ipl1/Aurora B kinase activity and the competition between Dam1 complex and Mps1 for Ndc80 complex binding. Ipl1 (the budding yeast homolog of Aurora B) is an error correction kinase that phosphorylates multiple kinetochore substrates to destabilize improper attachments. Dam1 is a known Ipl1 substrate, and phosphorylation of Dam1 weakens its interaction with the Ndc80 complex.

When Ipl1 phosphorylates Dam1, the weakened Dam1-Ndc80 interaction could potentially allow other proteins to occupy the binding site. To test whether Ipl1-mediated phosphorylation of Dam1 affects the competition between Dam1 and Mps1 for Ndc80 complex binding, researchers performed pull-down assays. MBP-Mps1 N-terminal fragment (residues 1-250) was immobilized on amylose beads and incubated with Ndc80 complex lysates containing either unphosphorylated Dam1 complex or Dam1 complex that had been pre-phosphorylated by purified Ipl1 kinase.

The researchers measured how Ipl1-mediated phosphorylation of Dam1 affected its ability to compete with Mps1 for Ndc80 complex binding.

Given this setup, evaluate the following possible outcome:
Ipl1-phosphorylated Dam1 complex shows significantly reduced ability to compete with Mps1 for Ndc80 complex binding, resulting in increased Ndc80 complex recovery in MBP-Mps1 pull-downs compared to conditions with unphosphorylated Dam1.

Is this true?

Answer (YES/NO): YES